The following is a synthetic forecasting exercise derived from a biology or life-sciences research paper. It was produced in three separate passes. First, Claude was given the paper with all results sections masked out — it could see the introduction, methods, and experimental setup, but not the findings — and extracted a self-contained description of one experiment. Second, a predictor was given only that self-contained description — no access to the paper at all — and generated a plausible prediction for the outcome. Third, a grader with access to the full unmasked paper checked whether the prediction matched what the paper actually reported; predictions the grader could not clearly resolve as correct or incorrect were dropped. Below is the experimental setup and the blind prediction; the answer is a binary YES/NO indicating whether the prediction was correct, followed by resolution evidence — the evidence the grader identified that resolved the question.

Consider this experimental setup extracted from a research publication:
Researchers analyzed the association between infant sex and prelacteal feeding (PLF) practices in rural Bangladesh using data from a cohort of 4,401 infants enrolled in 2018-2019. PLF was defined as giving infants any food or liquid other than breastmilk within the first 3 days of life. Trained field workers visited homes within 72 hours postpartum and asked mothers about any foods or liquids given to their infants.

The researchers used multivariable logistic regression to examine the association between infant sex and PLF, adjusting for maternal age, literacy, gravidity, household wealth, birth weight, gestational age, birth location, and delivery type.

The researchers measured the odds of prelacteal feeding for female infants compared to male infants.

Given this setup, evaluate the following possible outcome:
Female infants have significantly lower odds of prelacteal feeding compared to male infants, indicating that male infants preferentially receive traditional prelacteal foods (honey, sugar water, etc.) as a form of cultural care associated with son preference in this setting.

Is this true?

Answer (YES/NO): YES